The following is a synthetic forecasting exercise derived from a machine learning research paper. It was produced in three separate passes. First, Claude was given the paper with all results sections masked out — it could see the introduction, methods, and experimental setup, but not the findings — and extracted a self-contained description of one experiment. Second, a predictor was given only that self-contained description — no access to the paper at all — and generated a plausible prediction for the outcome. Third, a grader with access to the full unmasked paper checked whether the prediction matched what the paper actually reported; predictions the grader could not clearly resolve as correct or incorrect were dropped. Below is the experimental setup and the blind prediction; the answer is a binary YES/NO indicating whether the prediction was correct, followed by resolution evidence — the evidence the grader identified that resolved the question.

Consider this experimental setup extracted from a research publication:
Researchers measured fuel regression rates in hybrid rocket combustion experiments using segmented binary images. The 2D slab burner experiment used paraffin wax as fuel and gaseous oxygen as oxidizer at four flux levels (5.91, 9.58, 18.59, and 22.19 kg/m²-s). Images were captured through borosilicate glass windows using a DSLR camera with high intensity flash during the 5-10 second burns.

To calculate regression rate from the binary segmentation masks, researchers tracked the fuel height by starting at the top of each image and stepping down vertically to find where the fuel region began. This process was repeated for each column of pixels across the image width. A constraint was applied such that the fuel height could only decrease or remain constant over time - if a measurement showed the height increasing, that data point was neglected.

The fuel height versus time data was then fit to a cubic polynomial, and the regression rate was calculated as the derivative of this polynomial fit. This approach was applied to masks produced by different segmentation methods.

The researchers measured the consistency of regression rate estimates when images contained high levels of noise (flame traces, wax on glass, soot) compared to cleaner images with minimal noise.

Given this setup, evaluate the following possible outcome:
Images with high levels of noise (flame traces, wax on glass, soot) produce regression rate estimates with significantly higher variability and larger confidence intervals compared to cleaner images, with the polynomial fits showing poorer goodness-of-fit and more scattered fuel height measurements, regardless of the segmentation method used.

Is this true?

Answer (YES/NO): NO